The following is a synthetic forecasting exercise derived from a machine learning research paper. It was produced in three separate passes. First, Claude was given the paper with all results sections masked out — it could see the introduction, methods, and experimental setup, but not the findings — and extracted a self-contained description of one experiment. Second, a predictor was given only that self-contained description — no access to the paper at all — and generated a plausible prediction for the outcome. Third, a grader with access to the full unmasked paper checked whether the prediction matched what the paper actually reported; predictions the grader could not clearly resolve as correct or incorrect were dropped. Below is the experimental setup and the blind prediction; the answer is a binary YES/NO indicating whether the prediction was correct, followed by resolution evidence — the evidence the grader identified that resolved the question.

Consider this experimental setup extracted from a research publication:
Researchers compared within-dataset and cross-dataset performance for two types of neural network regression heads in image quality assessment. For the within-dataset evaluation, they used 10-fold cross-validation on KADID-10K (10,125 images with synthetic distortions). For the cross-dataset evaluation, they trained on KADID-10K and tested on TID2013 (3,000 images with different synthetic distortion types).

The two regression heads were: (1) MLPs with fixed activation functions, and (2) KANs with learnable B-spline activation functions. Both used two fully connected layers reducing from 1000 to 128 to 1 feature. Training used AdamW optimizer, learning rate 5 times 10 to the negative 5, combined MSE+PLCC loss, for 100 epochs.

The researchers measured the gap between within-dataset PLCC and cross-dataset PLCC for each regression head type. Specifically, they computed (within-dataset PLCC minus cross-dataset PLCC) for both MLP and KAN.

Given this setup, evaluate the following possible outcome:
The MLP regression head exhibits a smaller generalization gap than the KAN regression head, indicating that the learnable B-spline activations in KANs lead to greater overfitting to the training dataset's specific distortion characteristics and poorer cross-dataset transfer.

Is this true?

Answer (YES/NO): NO